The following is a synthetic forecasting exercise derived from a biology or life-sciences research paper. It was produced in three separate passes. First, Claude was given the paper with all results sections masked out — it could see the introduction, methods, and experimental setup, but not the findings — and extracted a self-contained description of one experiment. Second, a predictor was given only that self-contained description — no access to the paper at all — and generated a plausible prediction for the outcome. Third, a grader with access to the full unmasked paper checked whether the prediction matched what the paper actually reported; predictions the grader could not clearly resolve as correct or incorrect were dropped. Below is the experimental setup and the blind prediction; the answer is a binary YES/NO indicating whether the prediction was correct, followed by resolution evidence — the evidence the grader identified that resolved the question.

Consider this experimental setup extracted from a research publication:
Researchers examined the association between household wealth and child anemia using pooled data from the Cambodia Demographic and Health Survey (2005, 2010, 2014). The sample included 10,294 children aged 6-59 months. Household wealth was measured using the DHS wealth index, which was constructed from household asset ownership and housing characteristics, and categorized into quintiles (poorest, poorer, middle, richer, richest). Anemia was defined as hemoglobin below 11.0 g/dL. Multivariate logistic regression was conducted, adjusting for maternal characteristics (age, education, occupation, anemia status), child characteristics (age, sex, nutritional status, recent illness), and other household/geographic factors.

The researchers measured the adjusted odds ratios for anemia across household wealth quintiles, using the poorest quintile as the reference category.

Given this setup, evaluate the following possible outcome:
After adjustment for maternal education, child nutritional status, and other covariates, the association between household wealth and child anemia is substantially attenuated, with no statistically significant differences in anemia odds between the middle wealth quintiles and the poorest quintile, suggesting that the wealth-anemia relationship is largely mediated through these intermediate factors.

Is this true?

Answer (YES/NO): NO